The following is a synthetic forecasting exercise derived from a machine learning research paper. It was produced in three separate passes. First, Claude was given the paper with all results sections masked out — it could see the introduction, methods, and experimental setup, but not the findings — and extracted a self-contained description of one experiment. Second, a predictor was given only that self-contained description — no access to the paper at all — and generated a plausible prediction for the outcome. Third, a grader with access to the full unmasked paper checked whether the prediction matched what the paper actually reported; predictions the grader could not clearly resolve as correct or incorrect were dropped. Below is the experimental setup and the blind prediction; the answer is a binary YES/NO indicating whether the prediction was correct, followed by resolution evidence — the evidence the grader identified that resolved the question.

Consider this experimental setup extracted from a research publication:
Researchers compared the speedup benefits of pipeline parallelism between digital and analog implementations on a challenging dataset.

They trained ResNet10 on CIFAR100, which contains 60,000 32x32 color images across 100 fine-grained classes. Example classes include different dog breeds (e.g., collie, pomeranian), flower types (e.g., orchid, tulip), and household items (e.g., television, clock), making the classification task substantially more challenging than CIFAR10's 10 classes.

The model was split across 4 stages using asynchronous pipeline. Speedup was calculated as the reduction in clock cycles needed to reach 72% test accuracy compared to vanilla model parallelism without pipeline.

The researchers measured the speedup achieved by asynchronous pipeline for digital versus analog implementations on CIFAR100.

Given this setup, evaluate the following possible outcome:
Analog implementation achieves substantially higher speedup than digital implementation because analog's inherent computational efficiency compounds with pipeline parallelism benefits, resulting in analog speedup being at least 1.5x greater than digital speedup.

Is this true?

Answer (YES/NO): NO